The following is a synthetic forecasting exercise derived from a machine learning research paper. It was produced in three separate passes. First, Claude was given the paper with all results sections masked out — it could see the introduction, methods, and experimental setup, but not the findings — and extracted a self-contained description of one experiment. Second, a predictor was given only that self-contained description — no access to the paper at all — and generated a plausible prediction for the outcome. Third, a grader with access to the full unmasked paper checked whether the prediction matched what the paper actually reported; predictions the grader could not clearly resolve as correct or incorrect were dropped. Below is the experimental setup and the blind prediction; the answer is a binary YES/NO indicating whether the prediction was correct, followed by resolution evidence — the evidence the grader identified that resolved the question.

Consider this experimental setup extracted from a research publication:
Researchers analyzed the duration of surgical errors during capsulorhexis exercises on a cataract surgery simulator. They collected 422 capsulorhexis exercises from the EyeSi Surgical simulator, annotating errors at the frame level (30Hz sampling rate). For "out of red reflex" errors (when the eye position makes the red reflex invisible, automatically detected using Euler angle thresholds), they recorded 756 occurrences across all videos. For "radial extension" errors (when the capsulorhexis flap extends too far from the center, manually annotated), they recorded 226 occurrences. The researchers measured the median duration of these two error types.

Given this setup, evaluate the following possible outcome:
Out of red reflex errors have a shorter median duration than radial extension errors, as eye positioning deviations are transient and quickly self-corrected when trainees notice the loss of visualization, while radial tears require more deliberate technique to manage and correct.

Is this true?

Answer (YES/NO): YES